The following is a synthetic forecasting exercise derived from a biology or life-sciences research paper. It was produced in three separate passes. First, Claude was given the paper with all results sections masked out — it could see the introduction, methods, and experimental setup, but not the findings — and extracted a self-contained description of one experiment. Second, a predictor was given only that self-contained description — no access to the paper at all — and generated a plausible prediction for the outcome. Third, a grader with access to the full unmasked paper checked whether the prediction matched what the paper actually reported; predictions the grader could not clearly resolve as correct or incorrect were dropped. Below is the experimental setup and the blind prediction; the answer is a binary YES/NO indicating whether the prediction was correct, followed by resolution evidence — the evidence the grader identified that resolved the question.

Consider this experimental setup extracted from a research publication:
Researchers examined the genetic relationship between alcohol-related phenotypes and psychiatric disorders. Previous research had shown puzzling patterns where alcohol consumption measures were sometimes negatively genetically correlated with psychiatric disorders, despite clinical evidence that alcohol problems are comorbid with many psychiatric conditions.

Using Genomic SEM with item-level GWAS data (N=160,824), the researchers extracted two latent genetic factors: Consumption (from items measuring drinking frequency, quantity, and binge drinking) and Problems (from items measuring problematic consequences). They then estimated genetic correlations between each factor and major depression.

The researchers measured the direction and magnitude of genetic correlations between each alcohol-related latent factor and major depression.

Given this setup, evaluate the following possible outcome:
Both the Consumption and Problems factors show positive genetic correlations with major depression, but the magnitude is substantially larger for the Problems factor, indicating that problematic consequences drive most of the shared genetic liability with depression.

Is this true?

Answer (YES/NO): YES